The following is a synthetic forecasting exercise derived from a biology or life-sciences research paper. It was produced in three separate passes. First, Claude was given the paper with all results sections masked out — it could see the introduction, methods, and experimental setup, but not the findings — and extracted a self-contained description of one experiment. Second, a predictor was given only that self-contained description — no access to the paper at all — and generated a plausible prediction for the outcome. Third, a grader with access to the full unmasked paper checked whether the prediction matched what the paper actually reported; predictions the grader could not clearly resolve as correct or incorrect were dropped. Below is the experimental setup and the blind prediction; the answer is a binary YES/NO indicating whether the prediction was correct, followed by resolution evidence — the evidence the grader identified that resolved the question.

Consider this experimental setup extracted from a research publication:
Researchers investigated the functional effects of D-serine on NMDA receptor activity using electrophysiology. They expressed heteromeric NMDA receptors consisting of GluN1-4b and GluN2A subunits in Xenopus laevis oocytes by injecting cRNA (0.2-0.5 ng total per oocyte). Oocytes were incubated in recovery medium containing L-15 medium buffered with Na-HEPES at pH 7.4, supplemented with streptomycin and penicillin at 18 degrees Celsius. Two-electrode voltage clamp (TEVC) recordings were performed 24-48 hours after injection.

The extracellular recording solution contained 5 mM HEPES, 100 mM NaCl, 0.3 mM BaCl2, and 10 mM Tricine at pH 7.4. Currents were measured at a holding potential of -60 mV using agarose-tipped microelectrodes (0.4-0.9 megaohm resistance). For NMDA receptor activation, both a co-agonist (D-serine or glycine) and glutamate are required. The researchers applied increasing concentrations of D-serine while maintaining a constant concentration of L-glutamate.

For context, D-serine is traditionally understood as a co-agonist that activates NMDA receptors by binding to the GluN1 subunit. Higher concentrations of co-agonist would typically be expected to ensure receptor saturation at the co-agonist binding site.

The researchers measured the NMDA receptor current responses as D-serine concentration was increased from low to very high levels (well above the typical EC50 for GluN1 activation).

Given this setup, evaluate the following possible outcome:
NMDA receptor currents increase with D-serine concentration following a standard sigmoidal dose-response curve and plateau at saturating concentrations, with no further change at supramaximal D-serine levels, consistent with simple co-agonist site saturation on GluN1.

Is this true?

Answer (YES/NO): NO